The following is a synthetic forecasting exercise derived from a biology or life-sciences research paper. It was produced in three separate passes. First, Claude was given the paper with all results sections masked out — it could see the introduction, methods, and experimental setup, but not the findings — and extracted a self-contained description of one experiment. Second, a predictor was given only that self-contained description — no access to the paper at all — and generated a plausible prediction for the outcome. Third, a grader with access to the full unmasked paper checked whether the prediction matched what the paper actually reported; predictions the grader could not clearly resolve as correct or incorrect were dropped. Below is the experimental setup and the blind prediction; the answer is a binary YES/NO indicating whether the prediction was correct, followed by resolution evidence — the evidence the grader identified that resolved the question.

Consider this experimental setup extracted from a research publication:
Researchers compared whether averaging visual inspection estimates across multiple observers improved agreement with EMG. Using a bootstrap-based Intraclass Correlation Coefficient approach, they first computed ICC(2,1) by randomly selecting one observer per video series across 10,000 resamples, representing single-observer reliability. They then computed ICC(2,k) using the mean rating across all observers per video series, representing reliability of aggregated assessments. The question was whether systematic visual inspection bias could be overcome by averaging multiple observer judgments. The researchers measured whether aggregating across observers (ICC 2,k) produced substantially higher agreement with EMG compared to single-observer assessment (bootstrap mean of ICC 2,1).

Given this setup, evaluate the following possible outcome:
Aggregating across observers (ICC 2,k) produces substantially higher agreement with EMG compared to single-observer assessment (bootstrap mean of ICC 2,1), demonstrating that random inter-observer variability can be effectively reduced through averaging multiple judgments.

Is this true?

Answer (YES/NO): NO